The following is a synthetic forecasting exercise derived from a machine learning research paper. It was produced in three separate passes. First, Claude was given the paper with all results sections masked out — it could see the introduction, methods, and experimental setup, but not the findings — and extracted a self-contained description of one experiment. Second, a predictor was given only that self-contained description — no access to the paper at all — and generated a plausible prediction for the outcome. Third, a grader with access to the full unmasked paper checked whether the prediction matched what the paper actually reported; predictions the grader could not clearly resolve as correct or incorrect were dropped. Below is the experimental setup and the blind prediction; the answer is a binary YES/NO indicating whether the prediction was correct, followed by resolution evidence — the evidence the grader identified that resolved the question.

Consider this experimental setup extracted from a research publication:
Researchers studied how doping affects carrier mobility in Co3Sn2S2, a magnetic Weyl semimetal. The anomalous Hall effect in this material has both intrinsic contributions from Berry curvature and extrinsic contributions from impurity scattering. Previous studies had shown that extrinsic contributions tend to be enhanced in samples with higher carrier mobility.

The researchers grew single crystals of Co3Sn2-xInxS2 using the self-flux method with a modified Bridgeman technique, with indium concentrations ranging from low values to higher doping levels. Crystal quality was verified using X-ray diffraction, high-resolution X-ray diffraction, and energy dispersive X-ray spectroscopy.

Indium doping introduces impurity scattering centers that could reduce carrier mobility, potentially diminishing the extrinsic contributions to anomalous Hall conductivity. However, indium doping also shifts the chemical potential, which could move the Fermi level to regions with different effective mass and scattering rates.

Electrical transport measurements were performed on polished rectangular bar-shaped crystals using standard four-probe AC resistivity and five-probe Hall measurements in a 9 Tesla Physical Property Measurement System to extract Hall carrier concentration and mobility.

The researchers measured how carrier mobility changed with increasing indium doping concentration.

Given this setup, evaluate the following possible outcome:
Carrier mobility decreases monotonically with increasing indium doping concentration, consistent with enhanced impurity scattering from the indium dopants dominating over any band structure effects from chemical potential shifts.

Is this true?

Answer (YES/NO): NO